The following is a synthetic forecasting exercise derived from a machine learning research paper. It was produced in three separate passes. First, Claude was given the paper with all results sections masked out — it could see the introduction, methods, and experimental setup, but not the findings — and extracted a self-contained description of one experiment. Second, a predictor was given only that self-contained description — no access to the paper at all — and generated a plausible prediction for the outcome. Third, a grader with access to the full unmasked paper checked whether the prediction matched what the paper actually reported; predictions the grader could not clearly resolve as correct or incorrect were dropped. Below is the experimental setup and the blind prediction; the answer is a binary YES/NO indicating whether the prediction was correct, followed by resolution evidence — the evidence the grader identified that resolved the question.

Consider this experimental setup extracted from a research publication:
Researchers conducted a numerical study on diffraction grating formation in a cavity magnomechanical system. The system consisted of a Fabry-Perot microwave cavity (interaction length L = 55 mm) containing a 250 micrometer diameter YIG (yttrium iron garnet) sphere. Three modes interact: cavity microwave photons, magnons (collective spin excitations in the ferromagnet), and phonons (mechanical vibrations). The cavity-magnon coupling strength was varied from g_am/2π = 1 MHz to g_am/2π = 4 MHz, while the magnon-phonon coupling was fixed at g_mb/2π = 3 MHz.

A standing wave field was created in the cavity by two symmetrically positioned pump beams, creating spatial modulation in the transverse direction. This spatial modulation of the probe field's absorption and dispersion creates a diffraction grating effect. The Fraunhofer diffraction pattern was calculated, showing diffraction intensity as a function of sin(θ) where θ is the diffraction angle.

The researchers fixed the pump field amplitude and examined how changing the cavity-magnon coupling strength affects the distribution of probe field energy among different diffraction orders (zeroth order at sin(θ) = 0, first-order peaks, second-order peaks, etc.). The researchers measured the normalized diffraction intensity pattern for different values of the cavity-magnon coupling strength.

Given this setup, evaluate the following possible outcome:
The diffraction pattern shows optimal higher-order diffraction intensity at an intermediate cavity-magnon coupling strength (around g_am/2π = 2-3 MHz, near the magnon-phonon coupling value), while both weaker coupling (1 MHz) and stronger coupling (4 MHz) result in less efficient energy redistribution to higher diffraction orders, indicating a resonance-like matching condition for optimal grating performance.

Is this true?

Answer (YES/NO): NO